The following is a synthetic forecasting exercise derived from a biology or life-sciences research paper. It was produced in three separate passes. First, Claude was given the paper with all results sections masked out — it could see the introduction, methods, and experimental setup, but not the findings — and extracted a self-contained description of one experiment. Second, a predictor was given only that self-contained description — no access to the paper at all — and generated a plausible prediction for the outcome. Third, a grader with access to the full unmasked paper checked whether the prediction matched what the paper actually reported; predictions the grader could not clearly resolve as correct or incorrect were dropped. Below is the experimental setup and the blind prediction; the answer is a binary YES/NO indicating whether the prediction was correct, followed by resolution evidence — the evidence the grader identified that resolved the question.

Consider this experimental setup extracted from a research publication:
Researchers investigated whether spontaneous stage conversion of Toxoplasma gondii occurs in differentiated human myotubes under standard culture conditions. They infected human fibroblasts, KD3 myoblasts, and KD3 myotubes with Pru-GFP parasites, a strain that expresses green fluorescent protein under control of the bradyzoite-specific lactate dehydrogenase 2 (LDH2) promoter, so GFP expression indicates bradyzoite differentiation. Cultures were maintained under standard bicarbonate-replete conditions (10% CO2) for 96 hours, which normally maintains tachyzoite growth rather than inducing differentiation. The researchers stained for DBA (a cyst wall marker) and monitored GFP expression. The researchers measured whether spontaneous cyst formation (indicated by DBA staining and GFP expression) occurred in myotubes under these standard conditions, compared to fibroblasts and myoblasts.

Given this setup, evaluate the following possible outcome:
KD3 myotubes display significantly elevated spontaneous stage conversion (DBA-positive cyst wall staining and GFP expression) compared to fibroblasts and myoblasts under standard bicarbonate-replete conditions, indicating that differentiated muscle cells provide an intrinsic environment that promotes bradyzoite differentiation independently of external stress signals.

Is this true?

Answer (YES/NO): YES